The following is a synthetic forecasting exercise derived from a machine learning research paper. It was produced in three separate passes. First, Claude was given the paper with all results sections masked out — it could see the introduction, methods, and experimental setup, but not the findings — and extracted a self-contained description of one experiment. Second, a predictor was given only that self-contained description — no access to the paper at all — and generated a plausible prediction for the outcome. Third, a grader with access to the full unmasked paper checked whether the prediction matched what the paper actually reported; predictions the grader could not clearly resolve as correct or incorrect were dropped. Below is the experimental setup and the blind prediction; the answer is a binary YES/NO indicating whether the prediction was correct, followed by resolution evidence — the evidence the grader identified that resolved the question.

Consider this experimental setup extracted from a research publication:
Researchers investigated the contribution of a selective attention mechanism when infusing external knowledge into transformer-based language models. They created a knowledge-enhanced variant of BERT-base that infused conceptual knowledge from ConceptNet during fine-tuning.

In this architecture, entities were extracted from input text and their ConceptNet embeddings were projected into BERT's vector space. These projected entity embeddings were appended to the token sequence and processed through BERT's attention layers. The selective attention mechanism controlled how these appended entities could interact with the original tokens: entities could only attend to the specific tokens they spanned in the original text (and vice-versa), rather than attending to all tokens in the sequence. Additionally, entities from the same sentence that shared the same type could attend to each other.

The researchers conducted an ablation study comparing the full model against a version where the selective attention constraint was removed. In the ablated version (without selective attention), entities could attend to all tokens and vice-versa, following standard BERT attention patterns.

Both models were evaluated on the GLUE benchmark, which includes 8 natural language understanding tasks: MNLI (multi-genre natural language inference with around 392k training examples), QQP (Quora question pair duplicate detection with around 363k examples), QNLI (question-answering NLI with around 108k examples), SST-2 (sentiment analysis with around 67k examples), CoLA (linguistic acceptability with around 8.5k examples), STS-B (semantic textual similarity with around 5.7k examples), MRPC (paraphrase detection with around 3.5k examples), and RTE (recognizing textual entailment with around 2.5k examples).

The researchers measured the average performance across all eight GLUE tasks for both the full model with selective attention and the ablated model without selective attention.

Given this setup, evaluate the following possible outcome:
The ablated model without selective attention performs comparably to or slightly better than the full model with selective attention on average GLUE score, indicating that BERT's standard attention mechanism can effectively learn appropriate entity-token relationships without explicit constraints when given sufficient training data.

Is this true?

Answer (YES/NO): NO